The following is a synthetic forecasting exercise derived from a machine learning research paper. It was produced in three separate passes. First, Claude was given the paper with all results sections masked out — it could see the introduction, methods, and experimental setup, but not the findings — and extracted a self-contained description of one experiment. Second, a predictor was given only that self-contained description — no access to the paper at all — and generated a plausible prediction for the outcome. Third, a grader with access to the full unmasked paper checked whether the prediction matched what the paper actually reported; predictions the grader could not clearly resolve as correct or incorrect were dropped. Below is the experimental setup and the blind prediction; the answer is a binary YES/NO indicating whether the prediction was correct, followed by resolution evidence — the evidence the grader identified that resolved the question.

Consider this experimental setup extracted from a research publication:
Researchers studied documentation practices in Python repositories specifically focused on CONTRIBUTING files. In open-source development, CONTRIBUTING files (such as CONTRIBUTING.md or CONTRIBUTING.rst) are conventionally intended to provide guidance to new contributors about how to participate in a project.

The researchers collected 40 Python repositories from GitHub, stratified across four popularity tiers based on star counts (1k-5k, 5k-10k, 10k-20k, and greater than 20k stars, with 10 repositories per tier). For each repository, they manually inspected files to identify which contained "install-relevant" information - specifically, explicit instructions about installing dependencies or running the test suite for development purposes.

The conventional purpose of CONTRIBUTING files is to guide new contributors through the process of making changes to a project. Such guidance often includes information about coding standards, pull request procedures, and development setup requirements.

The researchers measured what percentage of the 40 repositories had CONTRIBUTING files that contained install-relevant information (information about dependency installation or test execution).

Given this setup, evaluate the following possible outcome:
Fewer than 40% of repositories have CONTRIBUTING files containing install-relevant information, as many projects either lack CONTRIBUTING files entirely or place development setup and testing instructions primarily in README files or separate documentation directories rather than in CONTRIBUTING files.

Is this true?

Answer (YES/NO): NO